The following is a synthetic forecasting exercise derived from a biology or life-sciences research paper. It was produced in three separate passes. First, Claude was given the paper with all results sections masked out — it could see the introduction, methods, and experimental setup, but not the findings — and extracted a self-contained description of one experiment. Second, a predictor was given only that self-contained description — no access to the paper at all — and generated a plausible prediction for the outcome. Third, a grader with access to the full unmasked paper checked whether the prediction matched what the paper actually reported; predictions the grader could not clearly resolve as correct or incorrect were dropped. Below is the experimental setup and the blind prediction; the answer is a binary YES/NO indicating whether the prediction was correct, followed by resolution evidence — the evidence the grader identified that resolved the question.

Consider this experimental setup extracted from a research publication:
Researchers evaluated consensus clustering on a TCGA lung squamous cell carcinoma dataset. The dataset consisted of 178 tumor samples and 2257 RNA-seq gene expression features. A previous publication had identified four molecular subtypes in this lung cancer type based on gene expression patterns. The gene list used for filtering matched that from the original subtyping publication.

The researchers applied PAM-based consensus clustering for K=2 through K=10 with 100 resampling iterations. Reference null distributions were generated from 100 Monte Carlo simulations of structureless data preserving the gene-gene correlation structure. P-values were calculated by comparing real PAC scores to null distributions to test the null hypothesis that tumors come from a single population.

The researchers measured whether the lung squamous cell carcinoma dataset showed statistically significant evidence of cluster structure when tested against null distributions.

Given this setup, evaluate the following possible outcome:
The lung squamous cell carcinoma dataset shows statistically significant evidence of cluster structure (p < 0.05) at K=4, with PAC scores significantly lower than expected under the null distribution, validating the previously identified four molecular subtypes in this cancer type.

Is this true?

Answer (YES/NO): NO